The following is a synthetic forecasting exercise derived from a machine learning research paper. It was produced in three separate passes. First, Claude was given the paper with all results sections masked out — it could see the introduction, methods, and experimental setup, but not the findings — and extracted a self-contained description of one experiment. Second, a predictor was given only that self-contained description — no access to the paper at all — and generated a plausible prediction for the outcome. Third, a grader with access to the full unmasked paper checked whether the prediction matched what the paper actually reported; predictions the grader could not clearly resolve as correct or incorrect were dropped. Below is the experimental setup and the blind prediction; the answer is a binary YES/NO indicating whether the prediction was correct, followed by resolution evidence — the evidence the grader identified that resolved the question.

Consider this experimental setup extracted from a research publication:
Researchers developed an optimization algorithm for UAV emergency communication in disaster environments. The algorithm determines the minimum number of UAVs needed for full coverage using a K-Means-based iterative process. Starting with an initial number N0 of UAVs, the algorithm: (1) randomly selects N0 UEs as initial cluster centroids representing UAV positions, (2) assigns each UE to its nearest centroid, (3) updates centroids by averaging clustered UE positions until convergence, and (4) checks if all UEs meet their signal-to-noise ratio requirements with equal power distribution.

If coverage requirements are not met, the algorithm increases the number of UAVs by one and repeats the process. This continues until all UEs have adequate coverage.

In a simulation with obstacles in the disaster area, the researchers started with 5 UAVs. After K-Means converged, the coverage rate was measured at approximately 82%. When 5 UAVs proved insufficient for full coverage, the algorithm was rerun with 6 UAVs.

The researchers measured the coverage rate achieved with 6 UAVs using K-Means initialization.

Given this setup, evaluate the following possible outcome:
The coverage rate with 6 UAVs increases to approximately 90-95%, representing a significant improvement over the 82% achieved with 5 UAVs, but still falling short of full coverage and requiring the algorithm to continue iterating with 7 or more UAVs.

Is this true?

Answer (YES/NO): NO